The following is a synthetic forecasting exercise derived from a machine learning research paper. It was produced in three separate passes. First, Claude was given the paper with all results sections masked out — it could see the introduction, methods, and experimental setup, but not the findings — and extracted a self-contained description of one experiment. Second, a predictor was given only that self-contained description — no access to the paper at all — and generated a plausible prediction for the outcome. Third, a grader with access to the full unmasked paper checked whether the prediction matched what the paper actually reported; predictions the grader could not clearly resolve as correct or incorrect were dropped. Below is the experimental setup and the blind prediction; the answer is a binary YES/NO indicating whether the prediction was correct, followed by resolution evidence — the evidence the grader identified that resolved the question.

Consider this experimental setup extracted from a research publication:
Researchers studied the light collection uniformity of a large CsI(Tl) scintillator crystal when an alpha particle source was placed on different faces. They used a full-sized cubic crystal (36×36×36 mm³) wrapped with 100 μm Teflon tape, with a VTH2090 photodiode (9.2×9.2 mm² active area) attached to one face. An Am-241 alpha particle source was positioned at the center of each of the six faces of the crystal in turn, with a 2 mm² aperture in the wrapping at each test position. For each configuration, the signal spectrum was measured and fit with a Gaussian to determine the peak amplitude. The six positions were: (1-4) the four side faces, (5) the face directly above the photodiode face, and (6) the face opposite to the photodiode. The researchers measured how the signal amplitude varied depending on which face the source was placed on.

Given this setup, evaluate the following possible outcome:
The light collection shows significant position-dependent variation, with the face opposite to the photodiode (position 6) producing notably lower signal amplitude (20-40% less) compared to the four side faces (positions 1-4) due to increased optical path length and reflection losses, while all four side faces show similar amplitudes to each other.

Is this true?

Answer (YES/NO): NO